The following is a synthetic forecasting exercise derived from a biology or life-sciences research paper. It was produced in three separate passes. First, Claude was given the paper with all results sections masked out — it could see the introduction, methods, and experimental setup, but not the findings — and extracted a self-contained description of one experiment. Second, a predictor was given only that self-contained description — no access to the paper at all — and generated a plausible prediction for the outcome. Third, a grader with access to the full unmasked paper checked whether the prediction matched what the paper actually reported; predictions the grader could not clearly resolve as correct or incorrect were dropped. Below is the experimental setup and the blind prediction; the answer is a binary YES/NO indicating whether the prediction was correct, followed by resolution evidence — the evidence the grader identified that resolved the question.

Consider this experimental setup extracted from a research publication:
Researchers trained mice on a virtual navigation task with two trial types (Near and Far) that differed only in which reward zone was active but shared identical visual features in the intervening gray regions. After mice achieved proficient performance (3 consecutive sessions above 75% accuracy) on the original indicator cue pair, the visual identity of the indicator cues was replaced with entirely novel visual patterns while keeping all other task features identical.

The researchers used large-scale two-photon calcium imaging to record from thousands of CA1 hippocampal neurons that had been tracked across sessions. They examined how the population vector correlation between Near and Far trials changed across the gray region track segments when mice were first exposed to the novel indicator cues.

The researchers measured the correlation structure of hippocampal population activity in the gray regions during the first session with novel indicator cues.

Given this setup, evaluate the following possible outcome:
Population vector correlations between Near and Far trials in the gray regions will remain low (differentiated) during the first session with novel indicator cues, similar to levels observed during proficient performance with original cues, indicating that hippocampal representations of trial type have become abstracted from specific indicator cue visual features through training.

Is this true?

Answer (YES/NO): YES